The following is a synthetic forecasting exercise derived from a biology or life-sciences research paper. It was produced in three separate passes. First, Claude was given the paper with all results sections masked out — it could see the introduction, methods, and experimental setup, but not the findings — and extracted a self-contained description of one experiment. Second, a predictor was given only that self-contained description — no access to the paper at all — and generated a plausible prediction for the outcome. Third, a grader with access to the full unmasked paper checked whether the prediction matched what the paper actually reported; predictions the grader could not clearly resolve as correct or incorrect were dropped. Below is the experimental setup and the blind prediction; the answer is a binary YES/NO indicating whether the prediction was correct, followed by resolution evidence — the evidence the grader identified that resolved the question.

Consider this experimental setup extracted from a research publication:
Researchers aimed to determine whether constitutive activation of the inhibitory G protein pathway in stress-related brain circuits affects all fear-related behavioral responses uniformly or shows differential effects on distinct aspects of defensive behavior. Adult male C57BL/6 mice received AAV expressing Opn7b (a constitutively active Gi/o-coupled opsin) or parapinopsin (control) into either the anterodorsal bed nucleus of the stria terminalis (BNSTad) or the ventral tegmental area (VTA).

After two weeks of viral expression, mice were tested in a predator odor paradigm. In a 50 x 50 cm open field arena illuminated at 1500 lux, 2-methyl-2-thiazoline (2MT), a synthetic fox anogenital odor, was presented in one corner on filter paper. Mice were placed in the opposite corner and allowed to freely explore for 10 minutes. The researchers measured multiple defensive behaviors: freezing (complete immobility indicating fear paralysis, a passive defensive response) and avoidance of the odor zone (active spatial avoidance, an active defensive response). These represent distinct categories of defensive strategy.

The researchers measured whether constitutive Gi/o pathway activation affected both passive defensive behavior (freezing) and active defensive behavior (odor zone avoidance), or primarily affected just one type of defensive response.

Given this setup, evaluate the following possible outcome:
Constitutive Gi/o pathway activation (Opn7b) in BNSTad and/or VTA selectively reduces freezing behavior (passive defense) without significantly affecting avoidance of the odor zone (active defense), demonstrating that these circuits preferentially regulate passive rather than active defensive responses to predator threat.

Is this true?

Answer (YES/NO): NO